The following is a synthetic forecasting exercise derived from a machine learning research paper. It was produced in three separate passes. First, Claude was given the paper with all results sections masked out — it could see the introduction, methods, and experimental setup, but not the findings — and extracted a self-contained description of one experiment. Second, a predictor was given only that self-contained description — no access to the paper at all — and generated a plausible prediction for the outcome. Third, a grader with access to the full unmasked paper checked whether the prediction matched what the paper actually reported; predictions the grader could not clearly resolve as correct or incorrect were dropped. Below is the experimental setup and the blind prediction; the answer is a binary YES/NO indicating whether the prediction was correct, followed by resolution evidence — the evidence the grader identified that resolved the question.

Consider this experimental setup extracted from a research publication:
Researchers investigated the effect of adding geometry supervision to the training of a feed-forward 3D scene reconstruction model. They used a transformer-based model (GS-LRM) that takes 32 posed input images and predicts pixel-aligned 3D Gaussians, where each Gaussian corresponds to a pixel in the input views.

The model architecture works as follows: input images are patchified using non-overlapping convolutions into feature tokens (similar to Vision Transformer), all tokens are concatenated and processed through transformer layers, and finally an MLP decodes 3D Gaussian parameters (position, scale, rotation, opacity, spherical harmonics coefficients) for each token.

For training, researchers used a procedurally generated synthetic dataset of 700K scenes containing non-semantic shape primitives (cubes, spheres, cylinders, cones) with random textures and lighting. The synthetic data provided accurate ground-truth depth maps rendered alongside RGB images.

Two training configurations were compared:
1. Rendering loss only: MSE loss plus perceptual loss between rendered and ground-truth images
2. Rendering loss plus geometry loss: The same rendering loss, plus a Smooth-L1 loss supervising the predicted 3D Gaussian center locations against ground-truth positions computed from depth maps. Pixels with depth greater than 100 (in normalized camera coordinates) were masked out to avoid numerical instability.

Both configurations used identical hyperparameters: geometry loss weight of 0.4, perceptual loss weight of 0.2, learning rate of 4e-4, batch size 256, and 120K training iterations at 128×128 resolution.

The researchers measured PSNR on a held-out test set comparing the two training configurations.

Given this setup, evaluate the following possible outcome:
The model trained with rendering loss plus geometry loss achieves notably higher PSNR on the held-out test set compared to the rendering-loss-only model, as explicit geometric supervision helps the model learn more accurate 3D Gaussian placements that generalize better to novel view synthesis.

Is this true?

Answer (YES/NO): YES